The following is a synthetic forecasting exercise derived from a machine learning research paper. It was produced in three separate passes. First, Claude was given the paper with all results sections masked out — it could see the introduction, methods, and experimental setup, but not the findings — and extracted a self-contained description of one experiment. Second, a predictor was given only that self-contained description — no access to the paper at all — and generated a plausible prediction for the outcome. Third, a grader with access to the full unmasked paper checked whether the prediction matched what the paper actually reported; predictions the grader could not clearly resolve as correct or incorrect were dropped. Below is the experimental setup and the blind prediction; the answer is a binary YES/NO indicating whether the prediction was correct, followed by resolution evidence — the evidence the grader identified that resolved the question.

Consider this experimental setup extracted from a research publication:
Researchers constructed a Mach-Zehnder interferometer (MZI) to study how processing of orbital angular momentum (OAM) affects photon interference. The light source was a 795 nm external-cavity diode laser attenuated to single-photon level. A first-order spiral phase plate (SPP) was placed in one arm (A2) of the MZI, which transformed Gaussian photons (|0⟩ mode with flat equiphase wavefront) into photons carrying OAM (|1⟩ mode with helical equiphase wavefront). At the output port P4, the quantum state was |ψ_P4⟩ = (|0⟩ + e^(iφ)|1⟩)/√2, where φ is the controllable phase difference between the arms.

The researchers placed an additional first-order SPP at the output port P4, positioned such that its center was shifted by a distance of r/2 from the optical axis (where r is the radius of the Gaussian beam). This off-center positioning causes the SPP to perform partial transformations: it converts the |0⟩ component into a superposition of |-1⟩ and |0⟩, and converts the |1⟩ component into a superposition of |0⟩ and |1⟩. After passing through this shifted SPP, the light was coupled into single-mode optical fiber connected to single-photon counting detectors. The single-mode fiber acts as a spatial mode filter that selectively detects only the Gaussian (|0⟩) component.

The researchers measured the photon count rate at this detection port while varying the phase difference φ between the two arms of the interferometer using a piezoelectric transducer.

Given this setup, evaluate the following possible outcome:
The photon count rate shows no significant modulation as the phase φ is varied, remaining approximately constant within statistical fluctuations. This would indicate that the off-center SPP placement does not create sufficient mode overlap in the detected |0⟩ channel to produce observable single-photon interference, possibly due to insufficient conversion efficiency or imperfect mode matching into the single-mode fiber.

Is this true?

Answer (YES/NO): NO